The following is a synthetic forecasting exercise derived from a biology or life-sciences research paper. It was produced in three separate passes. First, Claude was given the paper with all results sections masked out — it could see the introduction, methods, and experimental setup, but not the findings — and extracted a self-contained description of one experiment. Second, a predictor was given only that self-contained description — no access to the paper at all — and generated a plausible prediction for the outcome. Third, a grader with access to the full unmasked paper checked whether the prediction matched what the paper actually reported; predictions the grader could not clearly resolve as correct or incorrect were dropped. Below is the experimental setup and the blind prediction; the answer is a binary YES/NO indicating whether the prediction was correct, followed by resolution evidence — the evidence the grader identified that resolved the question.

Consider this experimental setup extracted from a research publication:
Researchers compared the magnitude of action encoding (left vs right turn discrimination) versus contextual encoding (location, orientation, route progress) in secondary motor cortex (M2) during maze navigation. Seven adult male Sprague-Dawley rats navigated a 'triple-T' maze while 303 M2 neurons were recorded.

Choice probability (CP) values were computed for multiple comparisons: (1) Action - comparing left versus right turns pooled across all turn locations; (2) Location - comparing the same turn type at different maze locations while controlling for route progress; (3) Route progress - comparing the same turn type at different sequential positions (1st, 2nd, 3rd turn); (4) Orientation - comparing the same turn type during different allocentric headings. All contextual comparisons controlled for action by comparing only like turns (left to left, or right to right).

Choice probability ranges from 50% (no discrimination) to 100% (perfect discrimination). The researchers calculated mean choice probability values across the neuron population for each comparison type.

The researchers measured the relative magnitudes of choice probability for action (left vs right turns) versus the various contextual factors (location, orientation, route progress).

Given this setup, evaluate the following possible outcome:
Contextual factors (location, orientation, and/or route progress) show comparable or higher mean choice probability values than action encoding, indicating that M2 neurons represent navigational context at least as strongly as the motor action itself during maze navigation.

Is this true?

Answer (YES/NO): NO